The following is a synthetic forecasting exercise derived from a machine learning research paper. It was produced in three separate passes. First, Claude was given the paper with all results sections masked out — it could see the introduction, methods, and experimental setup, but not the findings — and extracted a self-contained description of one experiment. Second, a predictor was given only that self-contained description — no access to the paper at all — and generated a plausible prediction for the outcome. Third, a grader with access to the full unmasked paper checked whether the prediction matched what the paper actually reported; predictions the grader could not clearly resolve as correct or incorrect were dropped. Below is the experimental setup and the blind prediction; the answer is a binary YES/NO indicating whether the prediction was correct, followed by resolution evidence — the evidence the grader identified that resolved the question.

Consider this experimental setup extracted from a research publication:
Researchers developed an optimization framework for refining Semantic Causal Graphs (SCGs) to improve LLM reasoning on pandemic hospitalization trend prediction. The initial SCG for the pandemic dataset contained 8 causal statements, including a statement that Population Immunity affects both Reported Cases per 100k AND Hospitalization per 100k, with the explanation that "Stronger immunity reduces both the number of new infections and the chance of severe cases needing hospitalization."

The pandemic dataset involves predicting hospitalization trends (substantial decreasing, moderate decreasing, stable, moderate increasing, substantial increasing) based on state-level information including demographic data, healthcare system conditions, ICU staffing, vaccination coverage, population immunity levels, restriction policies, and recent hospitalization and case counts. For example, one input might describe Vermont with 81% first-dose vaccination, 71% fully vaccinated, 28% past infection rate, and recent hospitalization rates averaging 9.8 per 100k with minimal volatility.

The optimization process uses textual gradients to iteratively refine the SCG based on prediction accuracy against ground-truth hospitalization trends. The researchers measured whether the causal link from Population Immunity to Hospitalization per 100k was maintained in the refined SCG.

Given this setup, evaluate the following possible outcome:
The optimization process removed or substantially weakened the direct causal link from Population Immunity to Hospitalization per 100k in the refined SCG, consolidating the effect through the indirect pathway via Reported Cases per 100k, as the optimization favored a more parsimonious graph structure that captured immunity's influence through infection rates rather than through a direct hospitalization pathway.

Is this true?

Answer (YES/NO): YES